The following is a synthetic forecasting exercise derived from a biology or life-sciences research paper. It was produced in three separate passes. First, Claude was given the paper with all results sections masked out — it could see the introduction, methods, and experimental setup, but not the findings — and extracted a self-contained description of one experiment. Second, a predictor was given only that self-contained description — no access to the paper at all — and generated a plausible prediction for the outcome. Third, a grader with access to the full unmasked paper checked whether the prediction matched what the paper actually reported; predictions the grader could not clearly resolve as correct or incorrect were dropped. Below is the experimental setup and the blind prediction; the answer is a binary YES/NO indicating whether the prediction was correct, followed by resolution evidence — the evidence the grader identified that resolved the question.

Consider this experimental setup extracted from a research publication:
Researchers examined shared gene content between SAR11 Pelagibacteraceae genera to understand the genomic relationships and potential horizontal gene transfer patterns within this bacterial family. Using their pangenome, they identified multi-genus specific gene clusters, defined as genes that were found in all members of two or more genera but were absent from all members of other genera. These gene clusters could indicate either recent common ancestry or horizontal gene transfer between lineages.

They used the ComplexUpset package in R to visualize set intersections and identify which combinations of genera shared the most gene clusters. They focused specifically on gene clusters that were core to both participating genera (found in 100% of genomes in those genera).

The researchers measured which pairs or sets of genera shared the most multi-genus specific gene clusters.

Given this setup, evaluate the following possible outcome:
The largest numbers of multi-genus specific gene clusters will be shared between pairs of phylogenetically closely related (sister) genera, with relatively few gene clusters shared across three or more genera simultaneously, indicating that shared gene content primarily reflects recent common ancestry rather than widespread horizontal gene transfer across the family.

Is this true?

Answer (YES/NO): NO